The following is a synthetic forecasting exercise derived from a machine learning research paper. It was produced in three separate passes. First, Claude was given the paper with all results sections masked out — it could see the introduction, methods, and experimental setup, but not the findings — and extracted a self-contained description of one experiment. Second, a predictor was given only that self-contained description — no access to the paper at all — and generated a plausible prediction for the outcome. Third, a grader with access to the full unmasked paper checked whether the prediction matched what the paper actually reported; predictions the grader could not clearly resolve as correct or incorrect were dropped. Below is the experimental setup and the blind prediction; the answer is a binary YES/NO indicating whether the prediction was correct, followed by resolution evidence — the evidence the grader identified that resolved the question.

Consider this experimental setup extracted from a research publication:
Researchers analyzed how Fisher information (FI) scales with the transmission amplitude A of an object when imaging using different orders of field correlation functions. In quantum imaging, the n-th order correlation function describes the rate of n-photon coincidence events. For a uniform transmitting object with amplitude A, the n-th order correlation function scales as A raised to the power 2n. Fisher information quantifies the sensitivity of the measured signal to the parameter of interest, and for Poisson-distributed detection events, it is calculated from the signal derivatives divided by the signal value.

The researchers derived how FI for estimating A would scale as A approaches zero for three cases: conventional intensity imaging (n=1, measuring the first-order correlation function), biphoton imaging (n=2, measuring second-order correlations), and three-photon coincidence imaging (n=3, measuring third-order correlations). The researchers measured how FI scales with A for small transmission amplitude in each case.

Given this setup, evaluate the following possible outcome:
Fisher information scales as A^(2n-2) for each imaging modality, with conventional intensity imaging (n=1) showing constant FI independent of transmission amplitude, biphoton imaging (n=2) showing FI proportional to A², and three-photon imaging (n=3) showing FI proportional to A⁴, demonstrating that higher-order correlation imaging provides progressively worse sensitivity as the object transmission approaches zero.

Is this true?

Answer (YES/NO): YES